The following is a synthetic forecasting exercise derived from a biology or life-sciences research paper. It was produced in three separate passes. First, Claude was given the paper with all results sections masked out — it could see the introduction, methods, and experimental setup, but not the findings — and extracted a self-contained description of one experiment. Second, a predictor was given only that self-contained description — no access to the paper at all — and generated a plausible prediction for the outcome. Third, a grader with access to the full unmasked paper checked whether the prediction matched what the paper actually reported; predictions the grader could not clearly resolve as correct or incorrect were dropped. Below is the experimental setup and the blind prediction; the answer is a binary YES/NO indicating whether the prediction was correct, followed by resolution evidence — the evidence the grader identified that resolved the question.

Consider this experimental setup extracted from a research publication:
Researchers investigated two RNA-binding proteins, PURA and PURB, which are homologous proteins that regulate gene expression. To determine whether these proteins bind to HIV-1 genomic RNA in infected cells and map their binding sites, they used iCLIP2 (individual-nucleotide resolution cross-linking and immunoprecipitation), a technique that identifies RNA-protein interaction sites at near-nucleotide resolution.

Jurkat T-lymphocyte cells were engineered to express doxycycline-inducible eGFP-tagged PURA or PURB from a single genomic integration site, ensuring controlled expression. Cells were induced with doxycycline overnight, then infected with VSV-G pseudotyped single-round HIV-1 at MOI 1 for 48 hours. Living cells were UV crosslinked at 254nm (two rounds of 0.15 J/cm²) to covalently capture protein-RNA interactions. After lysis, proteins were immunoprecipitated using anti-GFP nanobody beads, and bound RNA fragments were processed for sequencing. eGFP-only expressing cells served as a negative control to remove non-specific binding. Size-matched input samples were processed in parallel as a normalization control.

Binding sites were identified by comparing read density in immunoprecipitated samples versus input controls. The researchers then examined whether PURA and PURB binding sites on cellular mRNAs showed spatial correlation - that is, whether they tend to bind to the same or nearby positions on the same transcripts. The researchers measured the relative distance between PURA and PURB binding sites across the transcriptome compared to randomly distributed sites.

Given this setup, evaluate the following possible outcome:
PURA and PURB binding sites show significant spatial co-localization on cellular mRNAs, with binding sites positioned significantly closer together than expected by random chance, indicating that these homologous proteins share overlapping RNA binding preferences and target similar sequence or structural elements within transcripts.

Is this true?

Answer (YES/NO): YES